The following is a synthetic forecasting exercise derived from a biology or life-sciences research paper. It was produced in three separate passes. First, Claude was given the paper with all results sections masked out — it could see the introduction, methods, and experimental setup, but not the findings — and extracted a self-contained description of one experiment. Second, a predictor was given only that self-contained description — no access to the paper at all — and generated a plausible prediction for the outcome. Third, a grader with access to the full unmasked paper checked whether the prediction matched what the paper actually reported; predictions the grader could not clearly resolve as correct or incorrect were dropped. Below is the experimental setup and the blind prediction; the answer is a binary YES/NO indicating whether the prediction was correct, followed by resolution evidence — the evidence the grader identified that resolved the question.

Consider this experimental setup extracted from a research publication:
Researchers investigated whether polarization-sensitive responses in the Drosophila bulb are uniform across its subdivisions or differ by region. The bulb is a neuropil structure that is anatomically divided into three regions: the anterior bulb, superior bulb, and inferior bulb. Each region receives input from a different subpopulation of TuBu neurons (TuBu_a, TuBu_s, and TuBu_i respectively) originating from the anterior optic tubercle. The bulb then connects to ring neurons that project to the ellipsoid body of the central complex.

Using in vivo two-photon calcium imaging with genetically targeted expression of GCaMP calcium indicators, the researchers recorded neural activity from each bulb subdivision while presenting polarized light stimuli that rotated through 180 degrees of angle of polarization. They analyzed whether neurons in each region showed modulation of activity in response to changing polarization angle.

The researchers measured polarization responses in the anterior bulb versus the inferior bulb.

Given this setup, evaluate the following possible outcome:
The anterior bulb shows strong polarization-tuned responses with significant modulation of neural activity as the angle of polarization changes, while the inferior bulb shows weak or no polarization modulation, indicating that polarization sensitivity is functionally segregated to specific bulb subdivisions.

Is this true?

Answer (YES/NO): YES